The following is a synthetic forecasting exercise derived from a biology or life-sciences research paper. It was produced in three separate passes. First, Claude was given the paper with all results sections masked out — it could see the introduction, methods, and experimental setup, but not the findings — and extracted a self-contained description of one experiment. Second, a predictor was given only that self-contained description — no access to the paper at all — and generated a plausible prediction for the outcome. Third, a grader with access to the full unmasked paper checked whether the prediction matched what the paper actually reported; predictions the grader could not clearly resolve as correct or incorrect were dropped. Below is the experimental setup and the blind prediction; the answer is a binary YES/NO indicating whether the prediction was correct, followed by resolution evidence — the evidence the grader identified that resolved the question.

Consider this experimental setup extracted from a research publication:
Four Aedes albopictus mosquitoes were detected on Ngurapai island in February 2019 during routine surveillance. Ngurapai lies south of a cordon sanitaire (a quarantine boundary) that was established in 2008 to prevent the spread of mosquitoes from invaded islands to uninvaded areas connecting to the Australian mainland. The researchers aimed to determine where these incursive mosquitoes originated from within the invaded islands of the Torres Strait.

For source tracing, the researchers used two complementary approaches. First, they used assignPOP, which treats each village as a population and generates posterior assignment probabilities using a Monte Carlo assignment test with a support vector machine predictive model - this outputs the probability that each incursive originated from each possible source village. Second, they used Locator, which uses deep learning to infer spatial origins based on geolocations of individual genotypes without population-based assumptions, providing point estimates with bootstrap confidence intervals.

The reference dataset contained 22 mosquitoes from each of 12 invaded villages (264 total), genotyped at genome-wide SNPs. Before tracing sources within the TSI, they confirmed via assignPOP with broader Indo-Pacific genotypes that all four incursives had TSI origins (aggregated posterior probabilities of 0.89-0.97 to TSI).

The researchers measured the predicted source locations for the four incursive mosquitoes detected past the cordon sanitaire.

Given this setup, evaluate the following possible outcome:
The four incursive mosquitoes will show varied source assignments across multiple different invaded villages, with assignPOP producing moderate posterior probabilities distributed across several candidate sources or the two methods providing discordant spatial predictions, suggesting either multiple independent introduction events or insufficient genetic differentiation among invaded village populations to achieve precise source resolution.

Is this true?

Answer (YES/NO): YES